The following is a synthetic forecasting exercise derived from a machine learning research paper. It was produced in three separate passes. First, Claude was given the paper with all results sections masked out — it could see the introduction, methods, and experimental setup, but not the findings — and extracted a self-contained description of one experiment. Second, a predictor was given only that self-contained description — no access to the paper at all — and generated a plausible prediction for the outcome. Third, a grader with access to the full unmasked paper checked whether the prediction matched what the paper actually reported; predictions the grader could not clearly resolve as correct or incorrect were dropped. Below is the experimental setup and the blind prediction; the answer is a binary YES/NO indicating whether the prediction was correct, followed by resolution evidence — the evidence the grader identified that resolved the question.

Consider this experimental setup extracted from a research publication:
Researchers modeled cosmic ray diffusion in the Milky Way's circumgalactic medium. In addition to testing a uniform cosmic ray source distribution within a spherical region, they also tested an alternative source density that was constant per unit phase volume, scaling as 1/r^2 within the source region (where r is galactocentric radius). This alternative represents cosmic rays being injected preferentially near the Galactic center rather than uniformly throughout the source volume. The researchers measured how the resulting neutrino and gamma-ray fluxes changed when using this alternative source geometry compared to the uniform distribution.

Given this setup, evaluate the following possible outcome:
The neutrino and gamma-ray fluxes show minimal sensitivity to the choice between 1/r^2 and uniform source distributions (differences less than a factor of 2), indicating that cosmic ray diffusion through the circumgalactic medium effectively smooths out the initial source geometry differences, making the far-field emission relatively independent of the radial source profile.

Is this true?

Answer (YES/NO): YES